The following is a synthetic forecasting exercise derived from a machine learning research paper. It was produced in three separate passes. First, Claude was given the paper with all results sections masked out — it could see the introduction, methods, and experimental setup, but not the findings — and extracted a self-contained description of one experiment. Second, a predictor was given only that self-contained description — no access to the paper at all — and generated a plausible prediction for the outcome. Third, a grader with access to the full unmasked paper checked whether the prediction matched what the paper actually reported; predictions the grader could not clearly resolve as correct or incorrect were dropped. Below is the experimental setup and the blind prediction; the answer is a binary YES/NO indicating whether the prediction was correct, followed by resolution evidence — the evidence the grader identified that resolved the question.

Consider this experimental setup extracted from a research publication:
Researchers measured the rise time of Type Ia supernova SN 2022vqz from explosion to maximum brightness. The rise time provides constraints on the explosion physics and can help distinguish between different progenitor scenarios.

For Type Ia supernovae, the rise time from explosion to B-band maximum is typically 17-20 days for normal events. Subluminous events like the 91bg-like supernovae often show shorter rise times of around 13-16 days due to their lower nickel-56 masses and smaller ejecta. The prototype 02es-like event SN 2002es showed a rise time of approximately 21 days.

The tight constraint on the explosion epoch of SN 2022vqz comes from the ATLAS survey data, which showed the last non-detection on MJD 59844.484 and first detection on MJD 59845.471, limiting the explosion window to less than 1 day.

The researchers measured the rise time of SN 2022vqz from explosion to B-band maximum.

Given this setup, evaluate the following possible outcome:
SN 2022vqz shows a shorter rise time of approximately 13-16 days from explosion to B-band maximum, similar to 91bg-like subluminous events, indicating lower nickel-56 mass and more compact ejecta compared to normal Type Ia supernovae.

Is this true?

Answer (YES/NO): NO